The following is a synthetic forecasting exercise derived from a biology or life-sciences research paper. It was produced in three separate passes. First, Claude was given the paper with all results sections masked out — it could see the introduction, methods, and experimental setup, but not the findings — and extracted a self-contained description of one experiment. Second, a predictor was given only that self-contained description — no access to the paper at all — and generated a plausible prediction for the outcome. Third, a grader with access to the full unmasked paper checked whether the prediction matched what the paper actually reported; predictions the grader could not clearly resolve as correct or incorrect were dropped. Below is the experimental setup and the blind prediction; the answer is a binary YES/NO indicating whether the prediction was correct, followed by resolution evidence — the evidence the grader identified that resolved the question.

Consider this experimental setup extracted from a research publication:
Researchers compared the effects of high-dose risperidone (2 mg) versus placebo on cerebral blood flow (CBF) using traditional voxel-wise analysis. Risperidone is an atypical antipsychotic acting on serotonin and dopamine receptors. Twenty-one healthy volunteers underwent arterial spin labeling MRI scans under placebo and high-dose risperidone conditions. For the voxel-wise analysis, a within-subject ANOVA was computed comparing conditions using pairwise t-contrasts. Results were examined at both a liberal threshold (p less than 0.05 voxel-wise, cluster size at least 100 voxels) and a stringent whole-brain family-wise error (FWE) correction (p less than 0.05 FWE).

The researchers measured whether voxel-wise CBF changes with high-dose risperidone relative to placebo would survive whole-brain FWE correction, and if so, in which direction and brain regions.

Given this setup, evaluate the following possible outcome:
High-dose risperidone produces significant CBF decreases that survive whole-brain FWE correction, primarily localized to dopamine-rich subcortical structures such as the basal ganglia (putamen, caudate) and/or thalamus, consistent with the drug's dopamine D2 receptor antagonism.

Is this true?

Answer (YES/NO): NO